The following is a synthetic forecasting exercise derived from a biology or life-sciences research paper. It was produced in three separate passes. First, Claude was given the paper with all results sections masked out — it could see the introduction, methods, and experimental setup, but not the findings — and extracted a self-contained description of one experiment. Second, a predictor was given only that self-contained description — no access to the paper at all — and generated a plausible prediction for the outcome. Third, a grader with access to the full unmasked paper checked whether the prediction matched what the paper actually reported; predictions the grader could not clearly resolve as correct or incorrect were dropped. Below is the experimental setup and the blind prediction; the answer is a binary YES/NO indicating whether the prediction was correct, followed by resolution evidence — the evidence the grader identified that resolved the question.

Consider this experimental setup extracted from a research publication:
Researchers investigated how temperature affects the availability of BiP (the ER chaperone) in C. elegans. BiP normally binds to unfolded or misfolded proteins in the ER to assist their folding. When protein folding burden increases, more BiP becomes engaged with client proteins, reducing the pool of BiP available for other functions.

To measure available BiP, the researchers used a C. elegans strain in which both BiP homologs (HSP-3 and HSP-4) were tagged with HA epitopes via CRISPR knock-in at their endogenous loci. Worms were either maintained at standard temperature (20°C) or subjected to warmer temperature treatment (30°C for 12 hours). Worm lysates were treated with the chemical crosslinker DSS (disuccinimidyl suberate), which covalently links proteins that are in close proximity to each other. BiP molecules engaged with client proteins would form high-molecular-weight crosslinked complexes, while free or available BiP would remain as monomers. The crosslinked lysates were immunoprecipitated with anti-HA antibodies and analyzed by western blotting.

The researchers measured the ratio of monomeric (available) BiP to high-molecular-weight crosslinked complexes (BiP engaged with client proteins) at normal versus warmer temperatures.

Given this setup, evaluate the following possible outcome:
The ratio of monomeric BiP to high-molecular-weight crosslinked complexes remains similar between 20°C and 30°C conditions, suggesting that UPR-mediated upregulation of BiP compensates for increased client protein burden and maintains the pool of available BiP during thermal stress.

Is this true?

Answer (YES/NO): NO